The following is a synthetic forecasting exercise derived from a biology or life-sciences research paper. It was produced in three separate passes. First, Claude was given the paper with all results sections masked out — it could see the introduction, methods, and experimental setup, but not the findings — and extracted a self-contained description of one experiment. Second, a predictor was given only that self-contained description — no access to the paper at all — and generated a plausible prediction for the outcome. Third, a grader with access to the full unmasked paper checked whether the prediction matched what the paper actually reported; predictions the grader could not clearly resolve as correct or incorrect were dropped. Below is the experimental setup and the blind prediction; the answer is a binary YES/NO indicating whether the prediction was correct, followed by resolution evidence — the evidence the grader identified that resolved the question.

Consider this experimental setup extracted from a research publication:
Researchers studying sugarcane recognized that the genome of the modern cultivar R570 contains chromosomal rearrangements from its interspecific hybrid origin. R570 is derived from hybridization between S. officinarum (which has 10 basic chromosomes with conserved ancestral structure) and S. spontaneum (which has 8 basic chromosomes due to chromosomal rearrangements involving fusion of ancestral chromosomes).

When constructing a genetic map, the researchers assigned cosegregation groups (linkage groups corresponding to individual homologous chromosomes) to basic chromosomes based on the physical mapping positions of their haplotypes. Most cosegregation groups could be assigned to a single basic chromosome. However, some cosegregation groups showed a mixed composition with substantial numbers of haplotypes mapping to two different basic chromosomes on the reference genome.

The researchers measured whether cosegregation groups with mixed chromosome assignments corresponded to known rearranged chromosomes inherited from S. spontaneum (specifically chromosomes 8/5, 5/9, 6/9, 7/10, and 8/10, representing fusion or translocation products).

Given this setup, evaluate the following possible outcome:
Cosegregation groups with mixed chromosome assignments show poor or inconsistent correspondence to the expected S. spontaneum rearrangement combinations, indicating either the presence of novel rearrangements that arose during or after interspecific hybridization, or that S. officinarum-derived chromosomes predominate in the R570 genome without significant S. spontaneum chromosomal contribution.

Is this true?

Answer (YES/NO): NO